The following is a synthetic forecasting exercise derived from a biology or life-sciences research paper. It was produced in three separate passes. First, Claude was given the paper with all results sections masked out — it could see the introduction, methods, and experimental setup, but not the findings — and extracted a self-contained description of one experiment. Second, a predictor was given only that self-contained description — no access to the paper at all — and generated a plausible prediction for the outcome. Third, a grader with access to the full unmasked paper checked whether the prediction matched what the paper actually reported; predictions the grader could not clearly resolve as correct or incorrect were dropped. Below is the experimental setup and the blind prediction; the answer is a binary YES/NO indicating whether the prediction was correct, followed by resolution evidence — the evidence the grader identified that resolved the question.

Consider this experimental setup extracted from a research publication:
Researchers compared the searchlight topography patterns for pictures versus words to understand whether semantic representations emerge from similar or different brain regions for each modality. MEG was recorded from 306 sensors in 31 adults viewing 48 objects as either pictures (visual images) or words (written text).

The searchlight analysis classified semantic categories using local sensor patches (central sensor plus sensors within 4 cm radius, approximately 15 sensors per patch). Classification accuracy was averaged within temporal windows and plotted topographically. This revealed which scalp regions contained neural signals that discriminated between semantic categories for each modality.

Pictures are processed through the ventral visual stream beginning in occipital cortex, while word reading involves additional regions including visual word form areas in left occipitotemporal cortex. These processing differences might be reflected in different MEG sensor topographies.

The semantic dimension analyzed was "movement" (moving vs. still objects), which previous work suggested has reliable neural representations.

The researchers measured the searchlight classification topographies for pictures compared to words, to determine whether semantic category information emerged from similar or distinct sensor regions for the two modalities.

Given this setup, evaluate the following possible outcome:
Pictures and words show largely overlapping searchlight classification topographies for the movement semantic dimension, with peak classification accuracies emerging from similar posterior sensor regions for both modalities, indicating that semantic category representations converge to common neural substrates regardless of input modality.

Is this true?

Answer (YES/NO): NO